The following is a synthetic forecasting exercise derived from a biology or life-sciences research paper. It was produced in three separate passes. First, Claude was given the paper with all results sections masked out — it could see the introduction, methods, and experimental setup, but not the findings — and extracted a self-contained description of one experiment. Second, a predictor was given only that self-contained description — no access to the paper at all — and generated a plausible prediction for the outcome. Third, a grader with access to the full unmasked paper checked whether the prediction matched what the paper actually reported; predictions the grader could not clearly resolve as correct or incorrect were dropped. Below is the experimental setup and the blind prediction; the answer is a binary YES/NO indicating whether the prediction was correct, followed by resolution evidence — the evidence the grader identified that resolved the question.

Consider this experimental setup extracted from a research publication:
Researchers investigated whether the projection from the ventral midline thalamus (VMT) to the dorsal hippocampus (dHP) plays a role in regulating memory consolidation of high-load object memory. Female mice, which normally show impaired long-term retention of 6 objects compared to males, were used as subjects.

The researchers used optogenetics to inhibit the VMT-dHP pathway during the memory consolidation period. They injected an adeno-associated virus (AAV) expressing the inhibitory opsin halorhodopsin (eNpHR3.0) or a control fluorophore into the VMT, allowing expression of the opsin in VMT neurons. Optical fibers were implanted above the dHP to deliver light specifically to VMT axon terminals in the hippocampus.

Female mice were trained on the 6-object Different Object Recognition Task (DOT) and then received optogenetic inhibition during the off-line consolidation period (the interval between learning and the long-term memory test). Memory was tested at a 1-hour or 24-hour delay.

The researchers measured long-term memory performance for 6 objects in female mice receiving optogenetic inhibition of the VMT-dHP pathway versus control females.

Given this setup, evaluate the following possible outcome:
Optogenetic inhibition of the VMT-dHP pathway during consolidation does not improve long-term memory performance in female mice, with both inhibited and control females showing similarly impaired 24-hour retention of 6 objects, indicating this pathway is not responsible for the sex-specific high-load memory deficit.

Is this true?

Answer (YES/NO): NO